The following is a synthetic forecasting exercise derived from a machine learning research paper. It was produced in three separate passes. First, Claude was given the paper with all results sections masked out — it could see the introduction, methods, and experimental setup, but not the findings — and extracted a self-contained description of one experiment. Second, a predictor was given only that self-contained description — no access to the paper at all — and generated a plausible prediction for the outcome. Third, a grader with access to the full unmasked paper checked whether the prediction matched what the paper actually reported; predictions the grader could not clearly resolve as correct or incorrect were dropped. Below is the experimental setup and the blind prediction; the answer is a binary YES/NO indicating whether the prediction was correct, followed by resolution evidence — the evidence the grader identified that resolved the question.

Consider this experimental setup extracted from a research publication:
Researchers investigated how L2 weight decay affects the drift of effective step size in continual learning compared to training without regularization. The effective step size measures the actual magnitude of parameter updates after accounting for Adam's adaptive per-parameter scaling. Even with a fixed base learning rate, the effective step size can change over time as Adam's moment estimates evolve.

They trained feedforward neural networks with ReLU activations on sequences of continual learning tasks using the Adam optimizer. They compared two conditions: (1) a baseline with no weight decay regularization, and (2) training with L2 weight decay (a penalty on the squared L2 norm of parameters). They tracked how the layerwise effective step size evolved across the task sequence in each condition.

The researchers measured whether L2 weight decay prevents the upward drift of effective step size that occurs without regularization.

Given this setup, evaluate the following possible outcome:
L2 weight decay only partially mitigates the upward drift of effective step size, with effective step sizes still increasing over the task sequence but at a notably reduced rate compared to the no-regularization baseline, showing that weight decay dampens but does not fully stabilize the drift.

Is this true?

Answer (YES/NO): YES